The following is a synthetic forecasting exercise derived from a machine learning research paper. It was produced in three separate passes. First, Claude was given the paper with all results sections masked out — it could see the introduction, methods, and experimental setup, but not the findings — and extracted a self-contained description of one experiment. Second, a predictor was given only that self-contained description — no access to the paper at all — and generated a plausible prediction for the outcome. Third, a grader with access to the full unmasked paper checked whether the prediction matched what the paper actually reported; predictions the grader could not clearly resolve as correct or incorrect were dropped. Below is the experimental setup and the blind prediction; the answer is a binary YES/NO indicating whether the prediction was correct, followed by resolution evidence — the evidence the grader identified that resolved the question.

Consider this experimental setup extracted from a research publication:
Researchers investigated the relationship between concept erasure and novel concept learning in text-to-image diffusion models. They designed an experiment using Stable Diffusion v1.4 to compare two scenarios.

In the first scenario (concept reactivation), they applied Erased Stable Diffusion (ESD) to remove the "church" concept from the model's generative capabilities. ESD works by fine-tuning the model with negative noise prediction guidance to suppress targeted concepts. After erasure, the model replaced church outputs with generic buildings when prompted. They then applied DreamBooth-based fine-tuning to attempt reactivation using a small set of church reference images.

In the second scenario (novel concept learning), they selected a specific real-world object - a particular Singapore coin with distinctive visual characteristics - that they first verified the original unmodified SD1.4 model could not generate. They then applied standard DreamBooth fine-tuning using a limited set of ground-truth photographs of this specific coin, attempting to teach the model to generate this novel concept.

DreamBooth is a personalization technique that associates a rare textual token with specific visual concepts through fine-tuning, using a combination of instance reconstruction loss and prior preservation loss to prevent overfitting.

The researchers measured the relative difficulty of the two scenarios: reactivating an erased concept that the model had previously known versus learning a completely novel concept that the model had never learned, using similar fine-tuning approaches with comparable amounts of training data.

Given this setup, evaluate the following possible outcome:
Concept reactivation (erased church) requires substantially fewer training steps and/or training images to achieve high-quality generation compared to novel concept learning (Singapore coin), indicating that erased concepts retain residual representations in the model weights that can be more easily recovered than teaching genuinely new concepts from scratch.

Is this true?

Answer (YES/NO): YES